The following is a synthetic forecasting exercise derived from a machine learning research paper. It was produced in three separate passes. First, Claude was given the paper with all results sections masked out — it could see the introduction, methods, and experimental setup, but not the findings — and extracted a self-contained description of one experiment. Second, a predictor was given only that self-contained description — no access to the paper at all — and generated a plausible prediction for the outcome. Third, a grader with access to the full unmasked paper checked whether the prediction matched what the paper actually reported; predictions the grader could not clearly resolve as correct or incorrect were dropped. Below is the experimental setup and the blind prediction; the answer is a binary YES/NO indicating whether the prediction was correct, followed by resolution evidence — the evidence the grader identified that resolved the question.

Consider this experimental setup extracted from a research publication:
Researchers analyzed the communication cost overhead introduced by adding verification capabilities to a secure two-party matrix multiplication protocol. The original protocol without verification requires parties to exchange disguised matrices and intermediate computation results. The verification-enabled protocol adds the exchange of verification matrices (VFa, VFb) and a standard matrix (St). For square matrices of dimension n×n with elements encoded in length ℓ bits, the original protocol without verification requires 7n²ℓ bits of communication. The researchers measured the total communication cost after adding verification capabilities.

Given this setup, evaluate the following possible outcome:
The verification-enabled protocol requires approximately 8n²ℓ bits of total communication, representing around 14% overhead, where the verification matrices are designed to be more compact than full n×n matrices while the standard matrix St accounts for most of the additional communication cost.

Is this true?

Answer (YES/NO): NO